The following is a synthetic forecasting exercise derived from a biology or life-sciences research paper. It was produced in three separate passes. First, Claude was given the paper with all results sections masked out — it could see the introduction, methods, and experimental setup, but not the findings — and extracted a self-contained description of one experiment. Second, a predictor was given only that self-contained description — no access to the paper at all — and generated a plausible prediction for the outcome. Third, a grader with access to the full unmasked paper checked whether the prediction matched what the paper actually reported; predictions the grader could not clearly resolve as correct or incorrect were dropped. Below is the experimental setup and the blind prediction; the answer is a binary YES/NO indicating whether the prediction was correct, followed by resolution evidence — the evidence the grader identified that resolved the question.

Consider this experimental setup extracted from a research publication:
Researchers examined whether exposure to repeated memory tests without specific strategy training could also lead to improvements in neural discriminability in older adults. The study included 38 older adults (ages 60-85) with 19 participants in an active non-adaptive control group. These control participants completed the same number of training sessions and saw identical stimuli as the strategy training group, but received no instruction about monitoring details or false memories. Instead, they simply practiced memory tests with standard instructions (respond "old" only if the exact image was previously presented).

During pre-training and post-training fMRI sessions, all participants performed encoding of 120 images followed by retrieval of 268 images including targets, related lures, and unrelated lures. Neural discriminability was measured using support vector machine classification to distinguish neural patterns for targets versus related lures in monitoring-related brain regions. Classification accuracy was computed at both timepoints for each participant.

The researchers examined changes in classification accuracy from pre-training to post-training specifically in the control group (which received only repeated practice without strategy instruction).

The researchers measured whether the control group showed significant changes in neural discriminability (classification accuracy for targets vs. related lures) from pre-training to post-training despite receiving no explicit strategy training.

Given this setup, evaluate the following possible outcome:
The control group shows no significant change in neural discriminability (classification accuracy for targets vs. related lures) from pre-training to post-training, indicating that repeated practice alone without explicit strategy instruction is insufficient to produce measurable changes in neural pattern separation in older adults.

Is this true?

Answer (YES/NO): NO